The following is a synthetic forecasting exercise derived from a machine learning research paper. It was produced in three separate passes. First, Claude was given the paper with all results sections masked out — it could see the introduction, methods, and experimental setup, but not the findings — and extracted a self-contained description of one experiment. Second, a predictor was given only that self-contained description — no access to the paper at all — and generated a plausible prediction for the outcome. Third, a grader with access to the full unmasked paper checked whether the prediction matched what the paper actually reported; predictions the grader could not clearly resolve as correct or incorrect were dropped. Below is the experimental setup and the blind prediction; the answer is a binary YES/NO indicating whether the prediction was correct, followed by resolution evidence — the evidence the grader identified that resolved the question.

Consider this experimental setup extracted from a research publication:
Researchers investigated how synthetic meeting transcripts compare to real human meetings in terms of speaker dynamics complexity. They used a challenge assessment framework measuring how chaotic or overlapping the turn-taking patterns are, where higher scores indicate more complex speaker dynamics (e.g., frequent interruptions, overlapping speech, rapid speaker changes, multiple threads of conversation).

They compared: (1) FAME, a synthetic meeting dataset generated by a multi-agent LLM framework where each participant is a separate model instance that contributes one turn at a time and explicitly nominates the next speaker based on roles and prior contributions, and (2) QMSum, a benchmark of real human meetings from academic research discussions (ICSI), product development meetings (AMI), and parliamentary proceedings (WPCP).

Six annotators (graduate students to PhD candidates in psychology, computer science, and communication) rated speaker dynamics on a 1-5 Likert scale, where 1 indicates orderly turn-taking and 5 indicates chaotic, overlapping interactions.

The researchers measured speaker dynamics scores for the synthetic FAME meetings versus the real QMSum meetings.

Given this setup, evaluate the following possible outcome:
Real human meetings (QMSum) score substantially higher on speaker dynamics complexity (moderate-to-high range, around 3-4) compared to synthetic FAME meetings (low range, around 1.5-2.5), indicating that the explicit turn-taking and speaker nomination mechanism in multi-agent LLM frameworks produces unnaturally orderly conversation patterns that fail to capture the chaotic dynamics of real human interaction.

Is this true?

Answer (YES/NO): YES